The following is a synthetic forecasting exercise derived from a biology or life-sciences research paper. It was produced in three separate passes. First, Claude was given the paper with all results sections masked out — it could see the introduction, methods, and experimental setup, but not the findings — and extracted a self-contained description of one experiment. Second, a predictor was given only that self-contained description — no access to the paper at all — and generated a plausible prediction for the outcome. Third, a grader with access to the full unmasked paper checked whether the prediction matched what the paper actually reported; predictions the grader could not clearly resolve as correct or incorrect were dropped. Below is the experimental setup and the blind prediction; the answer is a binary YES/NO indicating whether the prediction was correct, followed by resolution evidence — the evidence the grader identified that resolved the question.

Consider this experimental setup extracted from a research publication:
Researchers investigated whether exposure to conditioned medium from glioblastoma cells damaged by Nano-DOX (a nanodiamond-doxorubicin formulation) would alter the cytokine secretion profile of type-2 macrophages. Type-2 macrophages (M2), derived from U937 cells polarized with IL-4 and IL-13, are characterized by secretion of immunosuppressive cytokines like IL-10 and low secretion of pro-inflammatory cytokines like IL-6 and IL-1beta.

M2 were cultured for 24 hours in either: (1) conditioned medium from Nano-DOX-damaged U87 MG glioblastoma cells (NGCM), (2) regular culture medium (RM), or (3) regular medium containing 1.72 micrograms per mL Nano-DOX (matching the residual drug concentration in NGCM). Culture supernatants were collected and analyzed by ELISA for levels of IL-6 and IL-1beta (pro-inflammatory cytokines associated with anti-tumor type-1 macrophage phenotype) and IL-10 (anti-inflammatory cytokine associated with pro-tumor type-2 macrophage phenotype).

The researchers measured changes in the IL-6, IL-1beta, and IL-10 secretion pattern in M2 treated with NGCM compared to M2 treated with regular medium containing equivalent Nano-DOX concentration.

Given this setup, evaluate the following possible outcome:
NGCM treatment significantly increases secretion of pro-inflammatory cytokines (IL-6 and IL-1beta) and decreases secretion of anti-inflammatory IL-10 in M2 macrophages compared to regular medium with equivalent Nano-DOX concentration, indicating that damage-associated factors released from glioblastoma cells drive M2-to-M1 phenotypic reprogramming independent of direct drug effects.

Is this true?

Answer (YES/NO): NO